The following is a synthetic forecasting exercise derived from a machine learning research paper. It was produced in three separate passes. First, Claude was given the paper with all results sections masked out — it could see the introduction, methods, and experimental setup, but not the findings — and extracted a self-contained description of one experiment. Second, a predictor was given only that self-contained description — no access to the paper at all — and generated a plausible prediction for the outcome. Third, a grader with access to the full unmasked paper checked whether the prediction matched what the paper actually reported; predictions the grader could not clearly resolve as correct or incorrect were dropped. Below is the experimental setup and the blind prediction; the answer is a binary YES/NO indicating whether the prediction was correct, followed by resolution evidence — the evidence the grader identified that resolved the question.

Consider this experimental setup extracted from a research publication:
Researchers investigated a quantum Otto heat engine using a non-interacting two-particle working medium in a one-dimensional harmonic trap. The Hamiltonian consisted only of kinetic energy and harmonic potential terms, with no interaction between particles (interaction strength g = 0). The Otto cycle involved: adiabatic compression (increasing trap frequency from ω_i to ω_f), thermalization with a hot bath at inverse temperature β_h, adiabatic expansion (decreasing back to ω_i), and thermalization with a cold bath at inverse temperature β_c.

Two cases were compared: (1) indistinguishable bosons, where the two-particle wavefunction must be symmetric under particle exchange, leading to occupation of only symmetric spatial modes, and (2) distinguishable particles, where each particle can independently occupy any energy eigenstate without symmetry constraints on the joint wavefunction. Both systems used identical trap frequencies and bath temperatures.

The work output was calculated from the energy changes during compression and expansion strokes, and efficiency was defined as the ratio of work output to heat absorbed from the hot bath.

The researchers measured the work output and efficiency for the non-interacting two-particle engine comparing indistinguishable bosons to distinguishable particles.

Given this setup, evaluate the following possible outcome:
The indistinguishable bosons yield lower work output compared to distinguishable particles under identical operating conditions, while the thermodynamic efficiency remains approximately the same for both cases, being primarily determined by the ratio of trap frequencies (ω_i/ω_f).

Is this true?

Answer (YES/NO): YES